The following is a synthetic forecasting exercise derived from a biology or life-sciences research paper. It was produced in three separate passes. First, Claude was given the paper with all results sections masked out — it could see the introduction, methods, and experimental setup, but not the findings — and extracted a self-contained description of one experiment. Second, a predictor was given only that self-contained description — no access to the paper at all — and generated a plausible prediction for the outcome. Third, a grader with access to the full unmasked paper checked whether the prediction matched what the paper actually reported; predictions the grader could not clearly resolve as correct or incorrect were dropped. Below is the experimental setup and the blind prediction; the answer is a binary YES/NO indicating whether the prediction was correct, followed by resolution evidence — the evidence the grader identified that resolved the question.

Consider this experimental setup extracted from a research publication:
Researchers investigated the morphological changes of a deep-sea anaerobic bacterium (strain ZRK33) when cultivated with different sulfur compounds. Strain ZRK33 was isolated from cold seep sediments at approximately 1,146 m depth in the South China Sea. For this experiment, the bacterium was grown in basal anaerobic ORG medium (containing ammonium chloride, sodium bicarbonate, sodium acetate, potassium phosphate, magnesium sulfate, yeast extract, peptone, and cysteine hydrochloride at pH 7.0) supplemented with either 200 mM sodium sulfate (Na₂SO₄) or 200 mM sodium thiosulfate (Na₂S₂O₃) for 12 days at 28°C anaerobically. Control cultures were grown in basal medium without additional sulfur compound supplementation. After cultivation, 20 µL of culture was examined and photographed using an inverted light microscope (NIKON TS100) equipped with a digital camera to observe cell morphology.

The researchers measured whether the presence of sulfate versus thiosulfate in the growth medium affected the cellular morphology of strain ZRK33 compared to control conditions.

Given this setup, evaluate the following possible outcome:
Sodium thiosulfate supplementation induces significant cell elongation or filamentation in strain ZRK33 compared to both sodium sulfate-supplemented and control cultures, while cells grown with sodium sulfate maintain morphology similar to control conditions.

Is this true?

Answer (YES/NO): NO